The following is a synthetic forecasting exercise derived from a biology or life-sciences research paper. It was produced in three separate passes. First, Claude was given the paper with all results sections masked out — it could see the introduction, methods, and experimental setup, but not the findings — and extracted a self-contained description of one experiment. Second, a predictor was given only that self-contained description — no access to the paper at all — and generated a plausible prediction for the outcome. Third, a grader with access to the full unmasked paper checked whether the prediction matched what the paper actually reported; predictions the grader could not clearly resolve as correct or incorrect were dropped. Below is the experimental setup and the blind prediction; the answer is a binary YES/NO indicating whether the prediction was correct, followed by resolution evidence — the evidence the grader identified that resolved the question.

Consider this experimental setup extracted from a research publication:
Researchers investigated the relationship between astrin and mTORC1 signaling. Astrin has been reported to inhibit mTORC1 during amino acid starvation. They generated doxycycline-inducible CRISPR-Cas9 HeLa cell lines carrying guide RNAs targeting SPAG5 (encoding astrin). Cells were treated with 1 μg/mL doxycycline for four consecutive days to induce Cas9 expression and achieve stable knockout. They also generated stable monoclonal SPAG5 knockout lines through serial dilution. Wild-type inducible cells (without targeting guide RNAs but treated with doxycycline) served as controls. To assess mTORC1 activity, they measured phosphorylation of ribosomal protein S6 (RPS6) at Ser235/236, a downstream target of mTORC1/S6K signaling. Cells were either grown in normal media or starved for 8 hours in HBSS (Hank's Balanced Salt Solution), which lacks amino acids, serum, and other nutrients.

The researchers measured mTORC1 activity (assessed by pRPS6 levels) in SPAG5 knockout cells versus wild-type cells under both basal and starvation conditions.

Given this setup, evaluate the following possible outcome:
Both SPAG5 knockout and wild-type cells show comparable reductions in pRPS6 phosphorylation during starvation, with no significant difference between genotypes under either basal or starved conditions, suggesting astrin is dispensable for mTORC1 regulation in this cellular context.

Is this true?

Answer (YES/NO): NO